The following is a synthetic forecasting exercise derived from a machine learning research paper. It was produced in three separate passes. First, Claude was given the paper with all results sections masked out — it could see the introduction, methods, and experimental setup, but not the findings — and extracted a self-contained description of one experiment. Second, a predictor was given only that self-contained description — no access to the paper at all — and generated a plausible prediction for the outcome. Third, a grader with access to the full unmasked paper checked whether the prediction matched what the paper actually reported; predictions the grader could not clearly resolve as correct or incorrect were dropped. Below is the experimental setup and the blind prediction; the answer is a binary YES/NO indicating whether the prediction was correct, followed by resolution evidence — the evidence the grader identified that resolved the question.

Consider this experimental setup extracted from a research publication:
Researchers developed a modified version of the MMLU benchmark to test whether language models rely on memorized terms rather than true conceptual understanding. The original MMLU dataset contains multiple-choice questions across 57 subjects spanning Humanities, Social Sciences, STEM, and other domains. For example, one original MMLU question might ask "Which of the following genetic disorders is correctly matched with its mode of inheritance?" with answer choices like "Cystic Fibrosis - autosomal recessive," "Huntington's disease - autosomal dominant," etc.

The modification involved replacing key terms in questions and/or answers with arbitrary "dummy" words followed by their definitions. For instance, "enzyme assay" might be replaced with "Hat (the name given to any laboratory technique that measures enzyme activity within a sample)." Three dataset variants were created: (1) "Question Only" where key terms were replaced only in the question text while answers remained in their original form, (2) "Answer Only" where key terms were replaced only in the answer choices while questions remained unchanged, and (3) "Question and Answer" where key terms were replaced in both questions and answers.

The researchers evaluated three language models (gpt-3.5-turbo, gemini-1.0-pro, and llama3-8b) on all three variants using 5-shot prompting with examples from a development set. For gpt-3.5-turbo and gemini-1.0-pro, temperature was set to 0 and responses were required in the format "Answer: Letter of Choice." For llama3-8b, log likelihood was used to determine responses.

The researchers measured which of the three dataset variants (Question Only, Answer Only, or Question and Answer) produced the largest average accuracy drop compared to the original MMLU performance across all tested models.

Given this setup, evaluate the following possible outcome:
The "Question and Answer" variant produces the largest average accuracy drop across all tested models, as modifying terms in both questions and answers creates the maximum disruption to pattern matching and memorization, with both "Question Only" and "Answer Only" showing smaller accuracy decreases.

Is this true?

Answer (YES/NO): YES